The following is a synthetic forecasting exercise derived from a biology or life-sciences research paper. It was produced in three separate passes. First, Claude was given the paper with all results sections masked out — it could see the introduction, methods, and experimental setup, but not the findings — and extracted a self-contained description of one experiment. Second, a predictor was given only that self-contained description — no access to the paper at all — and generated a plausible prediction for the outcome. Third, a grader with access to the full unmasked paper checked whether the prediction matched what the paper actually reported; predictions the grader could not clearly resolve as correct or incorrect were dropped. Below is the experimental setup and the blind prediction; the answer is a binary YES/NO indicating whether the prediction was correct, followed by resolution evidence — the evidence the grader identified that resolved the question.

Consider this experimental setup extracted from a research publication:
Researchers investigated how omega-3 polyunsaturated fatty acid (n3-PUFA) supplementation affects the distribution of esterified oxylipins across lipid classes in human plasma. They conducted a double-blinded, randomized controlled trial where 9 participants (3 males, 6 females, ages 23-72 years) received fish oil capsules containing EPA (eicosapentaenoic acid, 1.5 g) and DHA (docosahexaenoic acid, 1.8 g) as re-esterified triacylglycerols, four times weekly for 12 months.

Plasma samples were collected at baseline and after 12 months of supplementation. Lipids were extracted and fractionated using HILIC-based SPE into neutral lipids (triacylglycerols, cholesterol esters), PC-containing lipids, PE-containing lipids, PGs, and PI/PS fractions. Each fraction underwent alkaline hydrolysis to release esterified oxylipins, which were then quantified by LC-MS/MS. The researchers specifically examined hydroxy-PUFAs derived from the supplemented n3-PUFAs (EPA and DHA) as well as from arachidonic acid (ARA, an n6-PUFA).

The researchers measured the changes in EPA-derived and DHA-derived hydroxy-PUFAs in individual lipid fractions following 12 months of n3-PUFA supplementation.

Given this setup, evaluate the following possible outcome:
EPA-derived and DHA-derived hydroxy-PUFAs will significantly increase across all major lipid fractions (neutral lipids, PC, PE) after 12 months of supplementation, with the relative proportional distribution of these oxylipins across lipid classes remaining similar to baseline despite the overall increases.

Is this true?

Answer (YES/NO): NO